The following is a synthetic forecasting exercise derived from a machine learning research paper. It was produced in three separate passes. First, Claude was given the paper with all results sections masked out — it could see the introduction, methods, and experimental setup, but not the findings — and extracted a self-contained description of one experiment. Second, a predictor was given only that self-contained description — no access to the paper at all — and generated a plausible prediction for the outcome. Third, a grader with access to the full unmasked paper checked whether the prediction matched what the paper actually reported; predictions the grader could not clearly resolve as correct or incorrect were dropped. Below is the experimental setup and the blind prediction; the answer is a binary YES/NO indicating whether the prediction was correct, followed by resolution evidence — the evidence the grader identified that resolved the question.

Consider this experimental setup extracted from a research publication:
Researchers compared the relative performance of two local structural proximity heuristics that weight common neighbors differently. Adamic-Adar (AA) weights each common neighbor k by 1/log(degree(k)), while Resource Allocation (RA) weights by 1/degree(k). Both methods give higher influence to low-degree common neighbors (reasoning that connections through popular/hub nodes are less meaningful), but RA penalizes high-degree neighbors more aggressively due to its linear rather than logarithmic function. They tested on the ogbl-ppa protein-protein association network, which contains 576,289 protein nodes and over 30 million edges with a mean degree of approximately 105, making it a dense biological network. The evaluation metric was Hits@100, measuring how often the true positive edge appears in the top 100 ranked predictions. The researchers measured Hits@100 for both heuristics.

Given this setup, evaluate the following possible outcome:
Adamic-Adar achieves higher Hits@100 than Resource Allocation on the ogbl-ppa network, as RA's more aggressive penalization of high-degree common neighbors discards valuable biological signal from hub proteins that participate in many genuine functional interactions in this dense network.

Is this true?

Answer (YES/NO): NO